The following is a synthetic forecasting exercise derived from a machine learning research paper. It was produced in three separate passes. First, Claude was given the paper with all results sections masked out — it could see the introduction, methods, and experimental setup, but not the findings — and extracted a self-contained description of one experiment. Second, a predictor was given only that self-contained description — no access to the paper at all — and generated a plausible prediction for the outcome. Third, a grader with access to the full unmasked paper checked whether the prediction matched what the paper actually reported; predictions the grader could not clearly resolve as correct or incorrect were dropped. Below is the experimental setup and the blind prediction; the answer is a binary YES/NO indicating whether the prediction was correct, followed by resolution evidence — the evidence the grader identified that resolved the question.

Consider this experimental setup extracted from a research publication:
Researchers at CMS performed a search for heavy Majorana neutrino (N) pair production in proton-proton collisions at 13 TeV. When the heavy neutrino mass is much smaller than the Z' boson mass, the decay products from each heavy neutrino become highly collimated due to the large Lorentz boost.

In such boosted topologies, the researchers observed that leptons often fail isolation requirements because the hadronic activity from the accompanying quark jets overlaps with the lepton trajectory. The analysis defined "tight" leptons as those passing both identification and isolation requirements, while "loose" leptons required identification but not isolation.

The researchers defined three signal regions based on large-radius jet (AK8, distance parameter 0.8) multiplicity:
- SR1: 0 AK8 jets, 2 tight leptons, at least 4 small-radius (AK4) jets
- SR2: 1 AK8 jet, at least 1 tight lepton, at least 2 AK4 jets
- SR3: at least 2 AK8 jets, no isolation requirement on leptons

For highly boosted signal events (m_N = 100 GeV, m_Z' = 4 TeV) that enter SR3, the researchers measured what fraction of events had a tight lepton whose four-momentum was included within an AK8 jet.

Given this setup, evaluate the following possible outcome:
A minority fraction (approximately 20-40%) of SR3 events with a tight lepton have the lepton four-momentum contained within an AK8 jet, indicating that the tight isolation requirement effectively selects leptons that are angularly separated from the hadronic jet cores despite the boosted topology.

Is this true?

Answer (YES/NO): NO